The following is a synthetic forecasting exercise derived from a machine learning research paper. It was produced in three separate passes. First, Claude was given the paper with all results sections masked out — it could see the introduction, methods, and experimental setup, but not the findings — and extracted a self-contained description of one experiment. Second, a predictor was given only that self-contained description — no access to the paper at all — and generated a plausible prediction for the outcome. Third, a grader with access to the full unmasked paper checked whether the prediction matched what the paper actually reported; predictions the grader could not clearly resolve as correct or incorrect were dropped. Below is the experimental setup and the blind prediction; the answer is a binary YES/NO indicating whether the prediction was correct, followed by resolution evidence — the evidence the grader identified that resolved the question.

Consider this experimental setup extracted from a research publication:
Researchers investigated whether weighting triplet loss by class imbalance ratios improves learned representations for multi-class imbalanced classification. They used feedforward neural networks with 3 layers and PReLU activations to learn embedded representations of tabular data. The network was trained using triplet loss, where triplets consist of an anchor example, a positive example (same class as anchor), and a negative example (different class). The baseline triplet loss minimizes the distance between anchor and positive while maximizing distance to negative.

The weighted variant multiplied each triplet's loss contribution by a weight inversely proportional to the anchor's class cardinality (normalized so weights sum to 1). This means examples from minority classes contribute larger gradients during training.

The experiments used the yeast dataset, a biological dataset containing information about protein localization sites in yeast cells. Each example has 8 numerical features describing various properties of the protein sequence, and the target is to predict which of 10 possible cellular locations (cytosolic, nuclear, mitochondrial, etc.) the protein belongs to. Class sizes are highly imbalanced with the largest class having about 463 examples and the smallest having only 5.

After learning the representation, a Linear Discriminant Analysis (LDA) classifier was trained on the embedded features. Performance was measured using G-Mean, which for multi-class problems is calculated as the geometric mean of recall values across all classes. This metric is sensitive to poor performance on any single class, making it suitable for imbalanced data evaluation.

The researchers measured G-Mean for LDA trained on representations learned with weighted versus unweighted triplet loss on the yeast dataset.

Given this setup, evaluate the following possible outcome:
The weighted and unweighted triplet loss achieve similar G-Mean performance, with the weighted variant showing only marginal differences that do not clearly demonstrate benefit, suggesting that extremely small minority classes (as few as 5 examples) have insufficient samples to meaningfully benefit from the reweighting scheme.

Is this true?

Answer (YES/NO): NO